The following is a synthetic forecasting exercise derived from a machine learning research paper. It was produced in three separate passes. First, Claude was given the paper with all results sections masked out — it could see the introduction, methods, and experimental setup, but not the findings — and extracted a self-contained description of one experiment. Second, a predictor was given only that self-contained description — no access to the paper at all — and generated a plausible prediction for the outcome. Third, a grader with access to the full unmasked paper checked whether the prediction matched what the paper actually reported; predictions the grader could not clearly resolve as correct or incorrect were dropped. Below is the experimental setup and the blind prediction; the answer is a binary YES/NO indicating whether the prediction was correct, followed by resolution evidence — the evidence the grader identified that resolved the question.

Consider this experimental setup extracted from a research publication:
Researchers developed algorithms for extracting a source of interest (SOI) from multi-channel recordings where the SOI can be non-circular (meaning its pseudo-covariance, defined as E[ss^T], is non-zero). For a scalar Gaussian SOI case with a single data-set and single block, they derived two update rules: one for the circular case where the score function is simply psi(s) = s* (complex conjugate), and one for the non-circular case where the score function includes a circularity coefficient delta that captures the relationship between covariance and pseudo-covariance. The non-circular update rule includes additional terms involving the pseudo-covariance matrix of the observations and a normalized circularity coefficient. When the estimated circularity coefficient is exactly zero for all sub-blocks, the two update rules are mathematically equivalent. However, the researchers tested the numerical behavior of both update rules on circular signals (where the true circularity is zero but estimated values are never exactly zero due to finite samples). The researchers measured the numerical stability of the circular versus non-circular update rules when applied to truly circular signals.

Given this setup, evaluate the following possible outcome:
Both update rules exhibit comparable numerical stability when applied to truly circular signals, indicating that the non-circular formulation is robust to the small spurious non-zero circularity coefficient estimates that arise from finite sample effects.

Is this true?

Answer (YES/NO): NO